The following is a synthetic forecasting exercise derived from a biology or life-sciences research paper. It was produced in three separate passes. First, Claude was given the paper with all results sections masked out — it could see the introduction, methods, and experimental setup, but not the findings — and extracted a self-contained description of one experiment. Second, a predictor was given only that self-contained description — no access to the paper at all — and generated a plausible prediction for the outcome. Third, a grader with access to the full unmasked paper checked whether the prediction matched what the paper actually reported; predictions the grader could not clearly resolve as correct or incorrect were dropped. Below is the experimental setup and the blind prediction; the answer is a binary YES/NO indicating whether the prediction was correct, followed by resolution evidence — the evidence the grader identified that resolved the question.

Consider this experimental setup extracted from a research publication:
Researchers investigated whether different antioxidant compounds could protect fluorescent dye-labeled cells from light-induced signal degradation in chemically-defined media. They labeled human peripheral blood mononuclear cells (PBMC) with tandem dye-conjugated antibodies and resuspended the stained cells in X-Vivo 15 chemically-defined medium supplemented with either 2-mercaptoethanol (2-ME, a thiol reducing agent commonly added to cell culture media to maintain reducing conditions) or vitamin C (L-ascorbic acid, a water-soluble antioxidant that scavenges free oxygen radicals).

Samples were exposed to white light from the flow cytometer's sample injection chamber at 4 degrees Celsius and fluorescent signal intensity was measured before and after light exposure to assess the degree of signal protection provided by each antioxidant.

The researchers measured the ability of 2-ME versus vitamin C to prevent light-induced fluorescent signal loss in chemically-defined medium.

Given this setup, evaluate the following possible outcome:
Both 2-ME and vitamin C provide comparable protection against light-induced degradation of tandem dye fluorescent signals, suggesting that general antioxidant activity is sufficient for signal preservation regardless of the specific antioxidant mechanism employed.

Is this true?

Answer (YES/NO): NO